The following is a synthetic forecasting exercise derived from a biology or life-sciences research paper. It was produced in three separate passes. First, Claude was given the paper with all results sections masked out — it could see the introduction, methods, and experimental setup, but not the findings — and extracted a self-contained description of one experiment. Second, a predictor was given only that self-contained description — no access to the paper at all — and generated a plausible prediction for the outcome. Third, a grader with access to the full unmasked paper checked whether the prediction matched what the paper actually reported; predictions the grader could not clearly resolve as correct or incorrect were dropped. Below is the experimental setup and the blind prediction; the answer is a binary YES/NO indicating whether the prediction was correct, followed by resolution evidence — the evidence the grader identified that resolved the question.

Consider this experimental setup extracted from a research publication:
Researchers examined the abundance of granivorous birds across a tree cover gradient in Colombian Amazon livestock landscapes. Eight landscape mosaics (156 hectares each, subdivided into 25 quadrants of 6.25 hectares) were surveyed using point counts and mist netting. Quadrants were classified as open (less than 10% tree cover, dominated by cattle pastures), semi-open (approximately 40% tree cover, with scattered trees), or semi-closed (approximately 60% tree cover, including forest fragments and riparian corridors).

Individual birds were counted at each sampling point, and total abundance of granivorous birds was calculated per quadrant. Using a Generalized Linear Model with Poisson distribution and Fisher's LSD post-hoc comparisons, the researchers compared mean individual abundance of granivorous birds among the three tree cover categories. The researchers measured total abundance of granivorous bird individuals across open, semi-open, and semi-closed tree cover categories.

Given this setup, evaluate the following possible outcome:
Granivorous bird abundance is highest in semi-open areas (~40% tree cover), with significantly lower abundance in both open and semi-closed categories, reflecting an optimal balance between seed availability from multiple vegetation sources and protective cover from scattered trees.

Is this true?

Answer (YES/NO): NO